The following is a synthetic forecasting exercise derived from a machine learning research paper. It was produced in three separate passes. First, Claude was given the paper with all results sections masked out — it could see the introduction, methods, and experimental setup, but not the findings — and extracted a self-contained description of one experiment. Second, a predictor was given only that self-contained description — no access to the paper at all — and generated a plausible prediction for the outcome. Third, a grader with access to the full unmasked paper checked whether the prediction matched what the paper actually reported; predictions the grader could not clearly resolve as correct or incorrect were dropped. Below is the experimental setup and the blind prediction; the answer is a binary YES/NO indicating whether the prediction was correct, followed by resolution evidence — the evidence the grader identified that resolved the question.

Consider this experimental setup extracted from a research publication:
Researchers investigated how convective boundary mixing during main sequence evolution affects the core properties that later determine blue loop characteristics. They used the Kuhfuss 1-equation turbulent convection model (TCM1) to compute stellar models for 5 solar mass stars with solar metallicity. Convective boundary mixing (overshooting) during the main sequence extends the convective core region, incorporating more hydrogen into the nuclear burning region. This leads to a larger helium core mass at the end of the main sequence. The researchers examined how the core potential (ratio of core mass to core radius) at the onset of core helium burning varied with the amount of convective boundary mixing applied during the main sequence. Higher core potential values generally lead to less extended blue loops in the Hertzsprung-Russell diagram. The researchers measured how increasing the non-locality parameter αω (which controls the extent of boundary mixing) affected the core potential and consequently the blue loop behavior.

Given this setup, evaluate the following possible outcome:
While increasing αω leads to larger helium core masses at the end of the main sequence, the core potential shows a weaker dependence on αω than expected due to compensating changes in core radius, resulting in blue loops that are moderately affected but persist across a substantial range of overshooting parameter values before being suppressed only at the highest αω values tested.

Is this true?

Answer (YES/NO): NO